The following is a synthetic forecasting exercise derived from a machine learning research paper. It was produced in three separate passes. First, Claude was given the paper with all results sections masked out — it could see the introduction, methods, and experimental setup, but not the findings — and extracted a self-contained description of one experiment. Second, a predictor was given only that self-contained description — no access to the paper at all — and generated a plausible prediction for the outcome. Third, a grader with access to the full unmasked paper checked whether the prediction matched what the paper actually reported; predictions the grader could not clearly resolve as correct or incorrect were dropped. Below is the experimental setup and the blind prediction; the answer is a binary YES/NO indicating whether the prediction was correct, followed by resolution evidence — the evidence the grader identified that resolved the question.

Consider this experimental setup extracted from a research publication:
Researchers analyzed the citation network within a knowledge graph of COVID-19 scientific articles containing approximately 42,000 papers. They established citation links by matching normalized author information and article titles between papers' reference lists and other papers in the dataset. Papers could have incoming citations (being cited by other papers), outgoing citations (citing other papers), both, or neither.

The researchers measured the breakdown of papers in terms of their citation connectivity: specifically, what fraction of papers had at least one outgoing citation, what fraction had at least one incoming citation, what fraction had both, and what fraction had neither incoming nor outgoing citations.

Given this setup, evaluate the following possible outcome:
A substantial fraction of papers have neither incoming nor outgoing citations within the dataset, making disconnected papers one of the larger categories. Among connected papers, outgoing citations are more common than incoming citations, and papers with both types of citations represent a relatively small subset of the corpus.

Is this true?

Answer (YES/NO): NO